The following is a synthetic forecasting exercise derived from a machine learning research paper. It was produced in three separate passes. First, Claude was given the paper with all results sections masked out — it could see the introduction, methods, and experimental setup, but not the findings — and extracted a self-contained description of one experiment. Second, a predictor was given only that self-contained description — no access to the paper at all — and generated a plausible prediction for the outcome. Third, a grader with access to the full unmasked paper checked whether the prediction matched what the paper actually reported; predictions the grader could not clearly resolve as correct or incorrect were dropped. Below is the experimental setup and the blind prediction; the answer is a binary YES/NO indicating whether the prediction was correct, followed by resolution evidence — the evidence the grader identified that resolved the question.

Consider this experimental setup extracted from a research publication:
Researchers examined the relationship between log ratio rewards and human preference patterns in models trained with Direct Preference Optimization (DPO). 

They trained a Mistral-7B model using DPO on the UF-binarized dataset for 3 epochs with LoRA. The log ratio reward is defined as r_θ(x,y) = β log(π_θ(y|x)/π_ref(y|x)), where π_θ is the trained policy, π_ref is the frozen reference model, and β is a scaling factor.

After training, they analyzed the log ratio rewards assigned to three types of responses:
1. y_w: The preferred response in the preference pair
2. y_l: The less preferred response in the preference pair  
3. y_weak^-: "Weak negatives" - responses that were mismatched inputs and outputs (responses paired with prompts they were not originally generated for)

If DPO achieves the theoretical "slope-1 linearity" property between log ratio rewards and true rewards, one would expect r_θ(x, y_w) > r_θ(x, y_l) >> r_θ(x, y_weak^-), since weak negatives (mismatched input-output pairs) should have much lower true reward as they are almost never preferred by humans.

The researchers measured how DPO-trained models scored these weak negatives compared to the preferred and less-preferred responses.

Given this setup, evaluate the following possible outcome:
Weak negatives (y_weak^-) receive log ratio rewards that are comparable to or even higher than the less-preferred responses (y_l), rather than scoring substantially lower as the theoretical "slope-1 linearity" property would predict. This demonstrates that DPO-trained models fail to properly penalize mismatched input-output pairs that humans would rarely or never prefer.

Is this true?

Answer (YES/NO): YES